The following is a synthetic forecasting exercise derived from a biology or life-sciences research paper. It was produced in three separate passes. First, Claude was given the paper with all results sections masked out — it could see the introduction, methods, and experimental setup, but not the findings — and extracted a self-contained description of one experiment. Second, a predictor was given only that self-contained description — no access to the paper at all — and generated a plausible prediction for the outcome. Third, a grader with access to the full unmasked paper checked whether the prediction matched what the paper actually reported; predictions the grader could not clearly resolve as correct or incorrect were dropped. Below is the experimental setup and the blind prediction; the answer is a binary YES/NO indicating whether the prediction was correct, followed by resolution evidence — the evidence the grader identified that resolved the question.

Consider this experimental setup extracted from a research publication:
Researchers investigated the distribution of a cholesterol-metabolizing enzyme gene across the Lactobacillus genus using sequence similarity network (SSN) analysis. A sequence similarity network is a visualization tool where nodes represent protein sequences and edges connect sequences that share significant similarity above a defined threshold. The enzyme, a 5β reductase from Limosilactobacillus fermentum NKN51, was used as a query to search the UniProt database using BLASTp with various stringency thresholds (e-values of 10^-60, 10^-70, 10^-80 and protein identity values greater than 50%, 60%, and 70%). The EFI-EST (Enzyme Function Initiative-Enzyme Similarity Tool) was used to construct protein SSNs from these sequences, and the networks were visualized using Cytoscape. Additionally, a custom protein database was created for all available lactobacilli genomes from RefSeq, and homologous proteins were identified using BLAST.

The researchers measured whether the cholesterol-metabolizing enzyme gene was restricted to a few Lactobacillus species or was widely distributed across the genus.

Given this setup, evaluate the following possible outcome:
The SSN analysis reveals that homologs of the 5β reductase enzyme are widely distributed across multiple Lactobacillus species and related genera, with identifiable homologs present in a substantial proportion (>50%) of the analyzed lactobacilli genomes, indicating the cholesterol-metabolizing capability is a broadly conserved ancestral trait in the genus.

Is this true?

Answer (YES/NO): NO